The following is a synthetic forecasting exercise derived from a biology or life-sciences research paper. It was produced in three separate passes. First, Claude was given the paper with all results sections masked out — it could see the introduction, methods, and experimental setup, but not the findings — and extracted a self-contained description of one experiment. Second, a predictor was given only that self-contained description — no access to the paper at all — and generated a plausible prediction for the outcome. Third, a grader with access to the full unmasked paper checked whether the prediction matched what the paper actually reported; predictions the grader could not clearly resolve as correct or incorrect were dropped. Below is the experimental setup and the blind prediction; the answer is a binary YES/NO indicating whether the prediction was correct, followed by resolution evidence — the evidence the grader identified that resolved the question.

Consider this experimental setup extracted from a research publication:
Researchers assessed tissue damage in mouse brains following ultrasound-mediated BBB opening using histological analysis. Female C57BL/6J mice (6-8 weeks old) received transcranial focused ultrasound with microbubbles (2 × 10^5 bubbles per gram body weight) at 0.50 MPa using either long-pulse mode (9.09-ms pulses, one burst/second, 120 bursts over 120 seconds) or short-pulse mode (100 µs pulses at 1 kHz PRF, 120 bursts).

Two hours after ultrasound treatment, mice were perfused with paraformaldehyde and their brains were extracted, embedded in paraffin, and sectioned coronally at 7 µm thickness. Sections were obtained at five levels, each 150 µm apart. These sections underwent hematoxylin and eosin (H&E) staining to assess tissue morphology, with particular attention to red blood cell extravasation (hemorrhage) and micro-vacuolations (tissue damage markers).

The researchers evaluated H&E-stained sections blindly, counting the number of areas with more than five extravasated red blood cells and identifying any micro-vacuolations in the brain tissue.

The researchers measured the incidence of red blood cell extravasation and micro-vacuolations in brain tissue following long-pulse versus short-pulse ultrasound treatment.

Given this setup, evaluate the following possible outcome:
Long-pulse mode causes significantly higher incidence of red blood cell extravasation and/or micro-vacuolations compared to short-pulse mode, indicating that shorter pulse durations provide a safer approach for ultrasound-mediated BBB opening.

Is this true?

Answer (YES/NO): YES